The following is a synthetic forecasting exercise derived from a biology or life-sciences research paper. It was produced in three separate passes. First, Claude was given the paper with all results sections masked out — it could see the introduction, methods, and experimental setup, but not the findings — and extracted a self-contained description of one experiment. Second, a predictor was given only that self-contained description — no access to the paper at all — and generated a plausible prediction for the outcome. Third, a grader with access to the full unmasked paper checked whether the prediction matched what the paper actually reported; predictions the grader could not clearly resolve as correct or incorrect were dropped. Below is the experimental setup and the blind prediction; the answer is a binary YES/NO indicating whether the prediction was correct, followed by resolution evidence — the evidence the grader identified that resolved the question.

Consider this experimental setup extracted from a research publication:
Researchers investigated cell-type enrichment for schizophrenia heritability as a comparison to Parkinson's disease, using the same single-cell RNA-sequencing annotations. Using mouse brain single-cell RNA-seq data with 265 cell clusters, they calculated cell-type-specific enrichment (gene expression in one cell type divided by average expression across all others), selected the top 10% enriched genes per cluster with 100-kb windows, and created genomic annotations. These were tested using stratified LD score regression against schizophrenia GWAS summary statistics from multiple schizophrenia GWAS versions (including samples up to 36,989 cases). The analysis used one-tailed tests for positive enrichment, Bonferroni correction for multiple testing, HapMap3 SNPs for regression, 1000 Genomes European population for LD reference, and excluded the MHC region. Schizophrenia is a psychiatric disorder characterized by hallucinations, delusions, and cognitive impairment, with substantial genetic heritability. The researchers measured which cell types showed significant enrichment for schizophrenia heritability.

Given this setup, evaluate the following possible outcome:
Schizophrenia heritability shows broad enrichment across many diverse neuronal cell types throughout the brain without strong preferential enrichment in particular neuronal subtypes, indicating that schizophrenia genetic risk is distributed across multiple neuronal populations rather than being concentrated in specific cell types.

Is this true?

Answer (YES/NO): NO